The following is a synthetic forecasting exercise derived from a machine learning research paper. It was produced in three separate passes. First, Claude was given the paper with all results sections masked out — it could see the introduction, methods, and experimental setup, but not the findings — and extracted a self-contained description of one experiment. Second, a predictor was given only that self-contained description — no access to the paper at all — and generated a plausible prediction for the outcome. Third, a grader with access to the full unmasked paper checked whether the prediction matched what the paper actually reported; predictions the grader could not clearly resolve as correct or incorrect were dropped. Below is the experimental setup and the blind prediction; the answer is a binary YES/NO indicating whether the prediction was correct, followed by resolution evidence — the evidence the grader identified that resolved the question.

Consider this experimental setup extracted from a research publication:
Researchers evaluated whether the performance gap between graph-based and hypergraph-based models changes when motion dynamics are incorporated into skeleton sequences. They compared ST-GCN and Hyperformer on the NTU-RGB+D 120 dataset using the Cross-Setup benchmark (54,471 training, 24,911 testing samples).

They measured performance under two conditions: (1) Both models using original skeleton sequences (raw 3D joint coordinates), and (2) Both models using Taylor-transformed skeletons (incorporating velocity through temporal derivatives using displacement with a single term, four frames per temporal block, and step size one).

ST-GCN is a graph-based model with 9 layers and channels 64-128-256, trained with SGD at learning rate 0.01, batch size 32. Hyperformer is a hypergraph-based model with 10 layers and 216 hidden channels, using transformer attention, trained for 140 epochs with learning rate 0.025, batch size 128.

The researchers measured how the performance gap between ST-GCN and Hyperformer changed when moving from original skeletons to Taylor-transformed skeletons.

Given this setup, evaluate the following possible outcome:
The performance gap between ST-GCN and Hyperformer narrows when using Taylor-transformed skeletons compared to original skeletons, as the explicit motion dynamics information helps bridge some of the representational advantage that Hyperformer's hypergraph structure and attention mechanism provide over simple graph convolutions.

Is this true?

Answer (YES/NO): YES